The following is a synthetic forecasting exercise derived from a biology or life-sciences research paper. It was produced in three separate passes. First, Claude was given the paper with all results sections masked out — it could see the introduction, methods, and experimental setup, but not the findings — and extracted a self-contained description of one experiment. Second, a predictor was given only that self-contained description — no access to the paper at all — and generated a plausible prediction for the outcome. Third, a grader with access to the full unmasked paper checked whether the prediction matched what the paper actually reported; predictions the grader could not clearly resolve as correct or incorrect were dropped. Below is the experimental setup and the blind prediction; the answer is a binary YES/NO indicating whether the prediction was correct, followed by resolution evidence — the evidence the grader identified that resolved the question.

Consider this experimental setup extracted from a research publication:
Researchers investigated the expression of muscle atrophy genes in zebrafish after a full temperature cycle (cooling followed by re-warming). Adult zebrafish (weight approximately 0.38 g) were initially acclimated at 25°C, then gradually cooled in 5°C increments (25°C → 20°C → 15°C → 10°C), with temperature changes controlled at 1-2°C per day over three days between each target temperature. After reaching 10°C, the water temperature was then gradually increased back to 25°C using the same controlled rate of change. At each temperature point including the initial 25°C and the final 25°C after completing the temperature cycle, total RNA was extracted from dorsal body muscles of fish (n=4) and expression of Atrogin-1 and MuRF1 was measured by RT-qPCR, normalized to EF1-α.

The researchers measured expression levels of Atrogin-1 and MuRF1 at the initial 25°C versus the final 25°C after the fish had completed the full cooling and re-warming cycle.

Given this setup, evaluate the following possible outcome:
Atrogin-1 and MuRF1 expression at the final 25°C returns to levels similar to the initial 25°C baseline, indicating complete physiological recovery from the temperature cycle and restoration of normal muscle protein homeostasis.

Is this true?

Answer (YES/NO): YES